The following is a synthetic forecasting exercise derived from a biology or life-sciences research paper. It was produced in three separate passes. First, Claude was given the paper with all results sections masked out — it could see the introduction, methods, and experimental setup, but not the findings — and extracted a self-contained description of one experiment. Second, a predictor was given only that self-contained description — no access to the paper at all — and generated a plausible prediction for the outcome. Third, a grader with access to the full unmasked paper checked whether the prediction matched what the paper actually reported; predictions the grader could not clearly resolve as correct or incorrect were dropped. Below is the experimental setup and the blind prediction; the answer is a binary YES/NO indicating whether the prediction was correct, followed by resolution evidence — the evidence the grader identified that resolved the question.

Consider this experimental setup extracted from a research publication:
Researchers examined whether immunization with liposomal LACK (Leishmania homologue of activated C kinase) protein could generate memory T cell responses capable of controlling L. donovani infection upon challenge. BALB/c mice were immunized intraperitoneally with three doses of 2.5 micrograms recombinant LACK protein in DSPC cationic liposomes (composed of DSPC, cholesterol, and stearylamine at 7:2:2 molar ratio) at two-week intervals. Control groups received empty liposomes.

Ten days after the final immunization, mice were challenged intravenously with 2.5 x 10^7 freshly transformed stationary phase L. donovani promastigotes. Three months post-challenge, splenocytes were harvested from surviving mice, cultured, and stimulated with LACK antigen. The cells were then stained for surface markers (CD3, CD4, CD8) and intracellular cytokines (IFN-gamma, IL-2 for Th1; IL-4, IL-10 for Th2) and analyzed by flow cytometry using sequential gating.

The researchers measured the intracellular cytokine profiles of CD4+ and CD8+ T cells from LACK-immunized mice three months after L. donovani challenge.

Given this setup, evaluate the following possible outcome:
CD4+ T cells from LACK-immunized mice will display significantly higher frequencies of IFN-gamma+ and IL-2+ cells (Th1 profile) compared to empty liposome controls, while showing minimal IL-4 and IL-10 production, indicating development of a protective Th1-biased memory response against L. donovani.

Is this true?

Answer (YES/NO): NO